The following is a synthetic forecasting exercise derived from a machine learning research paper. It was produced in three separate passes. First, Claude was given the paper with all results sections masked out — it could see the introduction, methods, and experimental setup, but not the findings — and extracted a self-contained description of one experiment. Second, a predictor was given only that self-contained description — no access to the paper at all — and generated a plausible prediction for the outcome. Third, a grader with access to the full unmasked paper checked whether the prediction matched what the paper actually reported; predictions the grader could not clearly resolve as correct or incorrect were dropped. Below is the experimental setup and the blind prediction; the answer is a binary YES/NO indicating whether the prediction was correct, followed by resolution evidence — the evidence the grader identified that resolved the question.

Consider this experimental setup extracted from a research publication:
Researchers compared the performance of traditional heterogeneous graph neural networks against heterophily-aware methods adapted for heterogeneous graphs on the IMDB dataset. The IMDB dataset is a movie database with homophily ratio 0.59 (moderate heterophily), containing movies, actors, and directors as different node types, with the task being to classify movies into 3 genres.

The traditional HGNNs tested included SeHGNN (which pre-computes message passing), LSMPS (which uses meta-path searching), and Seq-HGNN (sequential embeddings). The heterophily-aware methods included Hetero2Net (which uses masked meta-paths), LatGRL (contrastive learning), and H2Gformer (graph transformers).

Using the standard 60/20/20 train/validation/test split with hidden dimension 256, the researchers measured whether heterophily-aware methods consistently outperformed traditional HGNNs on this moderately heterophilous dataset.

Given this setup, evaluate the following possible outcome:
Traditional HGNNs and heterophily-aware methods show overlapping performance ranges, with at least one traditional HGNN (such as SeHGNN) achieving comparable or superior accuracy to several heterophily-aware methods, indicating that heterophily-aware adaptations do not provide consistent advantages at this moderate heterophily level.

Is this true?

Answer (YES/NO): YES